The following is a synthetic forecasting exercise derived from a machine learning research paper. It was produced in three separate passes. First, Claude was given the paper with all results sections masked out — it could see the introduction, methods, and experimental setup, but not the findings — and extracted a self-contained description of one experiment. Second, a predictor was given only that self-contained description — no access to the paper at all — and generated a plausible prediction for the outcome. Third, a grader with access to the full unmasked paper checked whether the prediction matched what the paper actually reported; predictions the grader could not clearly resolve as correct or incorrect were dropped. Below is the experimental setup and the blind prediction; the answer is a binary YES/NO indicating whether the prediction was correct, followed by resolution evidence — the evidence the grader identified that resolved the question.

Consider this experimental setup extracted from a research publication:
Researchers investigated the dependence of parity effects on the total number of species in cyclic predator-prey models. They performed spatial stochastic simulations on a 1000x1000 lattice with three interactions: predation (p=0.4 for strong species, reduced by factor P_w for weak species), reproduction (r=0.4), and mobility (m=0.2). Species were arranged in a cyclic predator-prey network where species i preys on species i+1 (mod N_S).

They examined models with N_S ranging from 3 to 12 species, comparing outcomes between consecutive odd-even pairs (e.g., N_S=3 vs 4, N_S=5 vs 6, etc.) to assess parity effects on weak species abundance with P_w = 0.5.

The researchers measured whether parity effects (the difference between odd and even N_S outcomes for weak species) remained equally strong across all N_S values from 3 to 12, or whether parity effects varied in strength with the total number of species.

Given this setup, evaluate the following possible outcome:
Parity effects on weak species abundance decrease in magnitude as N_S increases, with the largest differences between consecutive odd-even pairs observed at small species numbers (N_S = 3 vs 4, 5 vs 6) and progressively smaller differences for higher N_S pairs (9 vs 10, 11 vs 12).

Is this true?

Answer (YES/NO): YES